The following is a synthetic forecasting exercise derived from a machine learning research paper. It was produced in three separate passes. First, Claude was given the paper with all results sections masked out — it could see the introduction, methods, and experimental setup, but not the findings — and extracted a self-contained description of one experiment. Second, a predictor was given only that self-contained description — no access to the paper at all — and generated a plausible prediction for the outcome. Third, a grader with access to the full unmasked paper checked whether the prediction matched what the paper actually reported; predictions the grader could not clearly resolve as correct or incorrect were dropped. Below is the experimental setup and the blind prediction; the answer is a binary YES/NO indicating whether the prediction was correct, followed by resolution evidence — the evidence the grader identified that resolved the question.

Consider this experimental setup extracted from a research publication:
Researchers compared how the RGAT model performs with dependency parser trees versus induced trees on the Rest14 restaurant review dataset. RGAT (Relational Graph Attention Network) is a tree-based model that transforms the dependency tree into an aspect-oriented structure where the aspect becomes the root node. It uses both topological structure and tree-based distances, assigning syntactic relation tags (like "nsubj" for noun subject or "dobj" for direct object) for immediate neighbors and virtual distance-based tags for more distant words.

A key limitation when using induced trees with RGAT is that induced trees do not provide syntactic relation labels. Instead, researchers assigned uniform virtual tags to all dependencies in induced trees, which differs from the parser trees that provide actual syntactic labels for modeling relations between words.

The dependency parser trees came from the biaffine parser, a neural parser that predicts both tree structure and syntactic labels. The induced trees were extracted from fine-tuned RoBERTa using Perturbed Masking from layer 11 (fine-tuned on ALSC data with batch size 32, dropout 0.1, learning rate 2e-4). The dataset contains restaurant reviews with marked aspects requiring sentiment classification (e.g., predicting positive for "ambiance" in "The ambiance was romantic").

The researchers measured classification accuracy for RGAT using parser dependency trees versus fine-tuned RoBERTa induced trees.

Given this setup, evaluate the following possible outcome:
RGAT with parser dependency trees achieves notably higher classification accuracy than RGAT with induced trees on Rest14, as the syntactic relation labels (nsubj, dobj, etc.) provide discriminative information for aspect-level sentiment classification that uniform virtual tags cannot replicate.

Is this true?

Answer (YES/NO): NO